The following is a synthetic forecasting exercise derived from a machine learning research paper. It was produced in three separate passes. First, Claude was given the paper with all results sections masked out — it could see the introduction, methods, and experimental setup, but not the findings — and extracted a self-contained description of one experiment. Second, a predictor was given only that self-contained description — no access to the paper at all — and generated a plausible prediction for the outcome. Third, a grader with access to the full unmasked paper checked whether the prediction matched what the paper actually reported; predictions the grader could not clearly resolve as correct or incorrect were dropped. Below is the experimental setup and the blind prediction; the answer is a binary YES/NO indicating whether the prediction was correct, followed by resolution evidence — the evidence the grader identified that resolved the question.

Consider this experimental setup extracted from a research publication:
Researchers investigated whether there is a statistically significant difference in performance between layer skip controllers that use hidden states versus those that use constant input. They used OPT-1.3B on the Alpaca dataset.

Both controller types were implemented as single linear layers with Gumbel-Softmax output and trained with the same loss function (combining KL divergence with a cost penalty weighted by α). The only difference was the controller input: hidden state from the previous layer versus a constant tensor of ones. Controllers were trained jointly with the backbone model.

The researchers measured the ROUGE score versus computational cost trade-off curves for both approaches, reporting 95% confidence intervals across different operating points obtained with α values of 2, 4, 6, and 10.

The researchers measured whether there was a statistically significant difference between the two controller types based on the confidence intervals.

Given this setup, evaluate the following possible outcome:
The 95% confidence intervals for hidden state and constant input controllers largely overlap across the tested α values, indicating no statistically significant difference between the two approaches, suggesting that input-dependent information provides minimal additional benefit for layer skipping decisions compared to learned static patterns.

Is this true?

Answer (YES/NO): YES